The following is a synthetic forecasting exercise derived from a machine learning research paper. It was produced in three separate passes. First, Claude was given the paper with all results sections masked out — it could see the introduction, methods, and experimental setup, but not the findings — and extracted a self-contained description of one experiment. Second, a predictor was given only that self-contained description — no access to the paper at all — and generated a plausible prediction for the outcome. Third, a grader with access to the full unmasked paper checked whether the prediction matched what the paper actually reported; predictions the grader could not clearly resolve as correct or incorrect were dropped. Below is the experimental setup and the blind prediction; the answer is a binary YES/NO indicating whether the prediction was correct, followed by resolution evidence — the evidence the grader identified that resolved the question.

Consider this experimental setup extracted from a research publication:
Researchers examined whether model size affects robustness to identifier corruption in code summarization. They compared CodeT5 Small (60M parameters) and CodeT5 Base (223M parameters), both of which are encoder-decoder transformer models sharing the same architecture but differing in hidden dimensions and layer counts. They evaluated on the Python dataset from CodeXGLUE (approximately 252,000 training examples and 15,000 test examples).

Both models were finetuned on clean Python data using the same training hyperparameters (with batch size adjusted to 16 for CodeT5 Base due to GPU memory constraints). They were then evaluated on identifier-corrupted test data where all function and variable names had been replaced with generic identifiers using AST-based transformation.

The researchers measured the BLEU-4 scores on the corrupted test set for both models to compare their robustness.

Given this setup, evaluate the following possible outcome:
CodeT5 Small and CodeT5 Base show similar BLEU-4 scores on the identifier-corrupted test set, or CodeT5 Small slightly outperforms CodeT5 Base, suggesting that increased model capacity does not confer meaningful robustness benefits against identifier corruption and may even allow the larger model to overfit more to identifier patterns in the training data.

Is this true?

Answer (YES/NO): YES